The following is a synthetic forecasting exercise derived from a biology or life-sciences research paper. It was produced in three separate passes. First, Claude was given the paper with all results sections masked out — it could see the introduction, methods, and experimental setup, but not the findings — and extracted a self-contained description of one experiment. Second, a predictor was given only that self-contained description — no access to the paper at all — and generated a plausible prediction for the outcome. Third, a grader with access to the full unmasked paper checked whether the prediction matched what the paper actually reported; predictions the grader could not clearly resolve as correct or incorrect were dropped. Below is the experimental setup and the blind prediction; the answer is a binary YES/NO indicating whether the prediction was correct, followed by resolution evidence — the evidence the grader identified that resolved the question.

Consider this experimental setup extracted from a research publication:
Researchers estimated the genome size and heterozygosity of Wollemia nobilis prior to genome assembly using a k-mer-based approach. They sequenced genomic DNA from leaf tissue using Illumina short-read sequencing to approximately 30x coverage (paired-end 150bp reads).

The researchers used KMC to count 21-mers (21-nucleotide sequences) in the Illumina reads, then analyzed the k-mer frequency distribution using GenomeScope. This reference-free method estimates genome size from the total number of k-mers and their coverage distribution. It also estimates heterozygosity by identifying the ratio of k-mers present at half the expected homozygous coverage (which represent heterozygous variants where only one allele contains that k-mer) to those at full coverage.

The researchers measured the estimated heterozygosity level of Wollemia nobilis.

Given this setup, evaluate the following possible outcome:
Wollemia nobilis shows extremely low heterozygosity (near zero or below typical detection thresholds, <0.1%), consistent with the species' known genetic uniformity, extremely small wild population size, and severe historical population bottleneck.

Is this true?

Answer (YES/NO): YES